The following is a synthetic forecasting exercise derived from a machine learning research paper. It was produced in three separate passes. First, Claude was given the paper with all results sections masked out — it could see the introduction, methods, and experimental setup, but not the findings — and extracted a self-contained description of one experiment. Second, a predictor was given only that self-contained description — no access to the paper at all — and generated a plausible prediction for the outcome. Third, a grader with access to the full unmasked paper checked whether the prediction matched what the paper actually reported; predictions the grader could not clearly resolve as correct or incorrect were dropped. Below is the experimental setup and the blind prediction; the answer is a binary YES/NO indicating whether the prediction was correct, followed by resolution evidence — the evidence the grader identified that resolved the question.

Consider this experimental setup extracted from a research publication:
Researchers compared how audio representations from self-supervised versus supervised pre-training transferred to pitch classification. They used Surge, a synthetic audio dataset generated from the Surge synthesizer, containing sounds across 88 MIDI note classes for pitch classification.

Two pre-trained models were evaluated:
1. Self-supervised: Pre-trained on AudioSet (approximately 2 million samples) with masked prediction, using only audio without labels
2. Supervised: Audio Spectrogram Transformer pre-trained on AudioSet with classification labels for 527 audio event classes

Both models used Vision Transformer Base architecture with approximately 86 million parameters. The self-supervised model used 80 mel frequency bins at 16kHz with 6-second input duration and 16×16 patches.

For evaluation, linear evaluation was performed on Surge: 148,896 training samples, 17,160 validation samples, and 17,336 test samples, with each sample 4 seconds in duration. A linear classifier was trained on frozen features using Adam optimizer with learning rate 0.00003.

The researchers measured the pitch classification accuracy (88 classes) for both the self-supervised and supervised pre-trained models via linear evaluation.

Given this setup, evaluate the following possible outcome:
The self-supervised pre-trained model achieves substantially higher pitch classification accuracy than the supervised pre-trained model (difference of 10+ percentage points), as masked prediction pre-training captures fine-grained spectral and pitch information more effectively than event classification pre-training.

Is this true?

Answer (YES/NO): YES